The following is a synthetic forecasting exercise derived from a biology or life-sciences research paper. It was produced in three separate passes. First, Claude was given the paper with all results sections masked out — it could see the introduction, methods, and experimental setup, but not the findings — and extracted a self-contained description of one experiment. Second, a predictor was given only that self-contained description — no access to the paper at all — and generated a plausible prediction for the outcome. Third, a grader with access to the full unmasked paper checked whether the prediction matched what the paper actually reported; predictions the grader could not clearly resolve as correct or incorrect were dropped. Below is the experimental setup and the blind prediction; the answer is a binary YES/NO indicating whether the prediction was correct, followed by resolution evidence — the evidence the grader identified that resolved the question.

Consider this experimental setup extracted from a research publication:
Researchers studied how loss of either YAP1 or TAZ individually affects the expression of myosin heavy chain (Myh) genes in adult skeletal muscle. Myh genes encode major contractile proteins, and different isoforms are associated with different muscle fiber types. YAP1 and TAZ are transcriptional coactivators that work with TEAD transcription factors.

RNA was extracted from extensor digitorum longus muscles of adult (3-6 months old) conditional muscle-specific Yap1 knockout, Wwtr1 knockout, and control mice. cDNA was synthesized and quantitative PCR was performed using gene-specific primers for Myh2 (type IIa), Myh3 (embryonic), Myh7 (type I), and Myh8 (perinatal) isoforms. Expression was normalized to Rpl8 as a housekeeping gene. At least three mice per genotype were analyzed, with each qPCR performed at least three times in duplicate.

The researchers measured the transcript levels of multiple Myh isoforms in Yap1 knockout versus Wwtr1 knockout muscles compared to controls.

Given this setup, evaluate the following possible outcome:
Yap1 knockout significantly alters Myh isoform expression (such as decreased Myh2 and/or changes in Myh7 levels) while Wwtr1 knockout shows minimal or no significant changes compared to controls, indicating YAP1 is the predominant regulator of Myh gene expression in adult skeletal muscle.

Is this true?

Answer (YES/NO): NO